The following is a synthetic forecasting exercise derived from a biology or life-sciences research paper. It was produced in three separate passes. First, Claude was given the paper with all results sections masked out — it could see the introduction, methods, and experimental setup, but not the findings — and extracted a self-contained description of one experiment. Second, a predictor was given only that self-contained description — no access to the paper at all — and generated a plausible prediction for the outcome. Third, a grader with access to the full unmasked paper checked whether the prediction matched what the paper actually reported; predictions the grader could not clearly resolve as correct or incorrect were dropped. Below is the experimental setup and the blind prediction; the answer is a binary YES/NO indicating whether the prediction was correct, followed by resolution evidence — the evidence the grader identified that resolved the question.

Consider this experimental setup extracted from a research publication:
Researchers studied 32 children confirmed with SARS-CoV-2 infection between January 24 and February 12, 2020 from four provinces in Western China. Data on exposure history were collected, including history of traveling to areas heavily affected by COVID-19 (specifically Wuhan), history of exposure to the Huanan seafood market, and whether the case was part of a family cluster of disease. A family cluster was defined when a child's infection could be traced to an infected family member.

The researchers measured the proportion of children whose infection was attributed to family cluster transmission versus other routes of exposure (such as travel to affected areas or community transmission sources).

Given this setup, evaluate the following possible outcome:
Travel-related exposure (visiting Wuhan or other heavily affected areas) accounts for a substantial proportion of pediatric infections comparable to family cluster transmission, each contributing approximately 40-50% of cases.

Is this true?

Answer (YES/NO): NO